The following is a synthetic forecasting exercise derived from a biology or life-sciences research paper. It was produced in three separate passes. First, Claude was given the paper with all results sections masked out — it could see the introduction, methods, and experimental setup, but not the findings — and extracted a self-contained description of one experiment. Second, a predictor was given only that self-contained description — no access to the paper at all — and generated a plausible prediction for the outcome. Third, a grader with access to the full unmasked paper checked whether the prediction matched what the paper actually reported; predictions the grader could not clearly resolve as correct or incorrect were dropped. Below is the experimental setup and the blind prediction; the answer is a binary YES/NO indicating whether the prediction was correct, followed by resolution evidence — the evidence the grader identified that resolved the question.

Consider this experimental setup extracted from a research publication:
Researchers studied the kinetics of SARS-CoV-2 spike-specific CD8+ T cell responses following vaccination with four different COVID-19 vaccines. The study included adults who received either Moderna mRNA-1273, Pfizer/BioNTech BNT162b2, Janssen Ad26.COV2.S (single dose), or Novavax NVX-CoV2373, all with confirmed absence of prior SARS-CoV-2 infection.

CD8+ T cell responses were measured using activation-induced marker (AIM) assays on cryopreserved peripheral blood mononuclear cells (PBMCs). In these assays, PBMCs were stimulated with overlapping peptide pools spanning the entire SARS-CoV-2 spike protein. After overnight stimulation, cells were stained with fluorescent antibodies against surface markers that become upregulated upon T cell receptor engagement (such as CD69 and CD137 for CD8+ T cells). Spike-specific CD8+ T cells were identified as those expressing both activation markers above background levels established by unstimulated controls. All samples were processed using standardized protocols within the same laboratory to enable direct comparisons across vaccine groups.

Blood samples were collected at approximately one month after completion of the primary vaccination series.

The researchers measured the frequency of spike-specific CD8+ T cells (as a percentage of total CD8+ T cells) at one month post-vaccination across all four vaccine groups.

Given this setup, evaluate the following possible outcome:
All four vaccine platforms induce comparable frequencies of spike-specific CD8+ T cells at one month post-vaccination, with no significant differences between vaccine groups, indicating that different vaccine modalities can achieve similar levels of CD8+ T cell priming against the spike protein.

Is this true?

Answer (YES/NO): NO